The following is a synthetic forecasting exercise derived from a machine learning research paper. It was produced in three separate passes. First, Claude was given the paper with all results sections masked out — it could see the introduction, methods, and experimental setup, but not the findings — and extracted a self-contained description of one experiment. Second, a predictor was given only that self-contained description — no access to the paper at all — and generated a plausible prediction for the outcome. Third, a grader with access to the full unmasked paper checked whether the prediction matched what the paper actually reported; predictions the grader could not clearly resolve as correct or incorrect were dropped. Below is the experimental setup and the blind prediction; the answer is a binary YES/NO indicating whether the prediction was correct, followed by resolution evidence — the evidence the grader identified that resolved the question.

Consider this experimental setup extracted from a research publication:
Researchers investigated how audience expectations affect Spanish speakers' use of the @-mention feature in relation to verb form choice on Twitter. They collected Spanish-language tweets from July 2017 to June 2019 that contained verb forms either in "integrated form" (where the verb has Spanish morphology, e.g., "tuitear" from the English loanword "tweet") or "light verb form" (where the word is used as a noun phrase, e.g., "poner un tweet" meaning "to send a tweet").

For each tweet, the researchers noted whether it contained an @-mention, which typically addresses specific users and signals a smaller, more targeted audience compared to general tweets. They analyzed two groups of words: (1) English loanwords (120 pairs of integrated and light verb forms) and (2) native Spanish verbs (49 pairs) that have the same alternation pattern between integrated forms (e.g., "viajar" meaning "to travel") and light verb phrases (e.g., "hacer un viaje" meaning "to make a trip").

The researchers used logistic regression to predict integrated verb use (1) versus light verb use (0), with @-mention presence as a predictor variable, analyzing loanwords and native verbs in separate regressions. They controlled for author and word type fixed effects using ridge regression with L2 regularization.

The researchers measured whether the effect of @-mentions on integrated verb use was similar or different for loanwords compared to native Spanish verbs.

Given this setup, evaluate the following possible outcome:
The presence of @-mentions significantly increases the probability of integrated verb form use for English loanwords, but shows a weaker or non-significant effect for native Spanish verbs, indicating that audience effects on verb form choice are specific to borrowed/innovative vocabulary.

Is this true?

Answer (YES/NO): NO